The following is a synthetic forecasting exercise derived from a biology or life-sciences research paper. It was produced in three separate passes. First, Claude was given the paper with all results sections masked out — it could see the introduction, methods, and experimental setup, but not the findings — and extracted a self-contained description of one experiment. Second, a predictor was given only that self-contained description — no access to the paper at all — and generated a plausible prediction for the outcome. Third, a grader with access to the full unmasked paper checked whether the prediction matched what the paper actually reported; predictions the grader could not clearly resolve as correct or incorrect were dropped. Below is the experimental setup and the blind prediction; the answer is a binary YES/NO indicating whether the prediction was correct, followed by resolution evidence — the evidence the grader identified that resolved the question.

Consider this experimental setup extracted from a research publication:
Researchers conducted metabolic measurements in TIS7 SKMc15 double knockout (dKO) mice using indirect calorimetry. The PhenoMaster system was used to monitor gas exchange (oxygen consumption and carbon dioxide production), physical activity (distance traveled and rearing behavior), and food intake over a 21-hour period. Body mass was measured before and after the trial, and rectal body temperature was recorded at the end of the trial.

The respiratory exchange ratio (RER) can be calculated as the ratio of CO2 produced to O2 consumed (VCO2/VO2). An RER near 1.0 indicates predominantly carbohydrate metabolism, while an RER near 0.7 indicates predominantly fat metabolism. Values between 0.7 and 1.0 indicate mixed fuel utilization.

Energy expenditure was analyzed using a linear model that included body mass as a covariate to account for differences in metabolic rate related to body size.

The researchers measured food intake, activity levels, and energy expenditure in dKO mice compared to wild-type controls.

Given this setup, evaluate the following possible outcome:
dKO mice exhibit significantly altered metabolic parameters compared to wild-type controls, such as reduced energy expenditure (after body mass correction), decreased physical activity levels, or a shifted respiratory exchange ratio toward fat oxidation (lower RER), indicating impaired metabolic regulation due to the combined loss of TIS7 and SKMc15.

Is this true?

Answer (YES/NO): NO